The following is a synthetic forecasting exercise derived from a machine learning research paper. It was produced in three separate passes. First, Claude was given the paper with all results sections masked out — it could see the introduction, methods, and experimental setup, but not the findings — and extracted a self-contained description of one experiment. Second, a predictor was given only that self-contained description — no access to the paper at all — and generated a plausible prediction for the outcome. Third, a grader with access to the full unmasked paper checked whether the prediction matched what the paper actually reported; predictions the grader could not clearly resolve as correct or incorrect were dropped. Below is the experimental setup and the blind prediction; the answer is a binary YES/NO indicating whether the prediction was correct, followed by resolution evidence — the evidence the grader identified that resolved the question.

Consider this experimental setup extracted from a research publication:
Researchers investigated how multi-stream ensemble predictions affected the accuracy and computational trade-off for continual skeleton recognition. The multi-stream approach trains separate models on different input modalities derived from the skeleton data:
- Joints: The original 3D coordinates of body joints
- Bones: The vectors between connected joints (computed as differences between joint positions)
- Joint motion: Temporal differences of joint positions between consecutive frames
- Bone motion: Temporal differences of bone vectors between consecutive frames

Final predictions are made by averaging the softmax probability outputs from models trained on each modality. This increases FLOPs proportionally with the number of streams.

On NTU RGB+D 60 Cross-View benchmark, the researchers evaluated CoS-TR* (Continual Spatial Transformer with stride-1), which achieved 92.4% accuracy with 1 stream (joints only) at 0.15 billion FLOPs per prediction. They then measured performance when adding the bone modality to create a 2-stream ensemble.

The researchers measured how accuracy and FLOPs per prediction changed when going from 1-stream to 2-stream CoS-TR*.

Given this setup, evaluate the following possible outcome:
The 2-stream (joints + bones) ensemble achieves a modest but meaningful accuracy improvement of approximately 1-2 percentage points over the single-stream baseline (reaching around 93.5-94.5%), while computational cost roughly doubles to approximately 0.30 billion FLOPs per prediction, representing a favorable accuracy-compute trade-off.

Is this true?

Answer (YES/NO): NO